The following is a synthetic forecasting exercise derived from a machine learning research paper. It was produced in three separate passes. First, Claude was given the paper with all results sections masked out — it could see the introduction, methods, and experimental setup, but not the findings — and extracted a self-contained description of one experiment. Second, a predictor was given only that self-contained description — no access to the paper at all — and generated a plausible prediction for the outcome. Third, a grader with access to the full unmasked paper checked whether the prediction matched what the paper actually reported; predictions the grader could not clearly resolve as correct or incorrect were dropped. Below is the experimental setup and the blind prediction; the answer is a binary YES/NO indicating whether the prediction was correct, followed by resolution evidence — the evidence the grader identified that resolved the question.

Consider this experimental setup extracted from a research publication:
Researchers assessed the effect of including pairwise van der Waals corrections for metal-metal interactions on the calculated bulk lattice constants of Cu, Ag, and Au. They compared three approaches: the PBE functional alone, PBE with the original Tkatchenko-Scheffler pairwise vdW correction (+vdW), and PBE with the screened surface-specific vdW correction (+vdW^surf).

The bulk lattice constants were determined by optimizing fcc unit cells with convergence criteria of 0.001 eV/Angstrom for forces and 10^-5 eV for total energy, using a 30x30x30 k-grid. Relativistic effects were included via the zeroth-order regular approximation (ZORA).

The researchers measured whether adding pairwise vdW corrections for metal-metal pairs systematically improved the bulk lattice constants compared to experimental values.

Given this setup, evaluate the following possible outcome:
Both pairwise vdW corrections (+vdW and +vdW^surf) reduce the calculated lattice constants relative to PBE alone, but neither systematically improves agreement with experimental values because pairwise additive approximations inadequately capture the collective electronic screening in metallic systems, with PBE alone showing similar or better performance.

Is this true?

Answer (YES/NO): NO